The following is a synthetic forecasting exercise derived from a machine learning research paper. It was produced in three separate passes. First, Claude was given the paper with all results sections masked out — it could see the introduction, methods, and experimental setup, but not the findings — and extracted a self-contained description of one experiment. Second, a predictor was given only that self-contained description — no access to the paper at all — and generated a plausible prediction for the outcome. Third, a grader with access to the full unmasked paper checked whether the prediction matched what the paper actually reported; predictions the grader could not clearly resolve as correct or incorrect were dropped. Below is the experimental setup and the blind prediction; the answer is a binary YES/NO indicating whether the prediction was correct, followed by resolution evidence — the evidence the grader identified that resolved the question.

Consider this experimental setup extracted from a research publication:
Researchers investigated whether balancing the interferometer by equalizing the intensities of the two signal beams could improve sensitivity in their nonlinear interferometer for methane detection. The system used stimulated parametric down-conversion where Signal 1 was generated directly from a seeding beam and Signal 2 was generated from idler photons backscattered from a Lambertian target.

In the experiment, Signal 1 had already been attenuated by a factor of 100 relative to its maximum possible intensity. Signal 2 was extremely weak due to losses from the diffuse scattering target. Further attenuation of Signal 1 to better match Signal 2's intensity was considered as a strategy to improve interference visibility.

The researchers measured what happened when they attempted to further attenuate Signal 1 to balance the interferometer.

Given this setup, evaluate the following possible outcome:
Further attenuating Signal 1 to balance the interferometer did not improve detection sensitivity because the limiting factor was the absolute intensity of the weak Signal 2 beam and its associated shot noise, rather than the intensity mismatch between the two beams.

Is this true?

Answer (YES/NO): NO